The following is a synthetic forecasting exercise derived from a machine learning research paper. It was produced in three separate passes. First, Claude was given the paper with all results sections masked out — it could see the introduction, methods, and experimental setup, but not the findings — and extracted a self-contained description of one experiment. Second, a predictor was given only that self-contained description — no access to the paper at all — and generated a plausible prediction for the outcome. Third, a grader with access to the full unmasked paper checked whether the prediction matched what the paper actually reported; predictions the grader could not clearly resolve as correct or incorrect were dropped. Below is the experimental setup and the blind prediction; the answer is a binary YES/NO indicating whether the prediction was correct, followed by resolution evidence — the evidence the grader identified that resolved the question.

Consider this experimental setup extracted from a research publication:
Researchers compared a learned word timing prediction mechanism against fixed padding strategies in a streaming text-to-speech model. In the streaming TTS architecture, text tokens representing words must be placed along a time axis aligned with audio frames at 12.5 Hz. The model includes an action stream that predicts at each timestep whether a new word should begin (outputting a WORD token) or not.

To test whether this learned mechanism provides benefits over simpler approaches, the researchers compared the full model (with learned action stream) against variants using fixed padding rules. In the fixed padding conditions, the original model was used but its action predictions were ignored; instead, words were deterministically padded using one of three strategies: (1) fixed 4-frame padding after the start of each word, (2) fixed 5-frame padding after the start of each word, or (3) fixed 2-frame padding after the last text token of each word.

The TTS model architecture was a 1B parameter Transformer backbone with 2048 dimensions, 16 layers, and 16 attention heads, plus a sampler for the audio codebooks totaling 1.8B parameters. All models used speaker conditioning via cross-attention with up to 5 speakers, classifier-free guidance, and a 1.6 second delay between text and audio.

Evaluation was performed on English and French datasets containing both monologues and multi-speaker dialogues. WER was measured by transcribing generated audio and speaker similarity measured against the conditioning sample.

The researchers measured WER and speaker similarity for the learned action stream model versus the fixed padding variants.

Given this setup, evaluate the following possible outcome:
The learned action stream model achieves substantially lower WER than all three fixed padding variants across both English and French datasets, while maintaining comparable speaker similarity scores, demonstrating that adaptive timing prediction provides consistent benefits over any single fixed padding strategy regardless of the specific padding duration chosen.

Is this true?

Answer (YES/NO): NO